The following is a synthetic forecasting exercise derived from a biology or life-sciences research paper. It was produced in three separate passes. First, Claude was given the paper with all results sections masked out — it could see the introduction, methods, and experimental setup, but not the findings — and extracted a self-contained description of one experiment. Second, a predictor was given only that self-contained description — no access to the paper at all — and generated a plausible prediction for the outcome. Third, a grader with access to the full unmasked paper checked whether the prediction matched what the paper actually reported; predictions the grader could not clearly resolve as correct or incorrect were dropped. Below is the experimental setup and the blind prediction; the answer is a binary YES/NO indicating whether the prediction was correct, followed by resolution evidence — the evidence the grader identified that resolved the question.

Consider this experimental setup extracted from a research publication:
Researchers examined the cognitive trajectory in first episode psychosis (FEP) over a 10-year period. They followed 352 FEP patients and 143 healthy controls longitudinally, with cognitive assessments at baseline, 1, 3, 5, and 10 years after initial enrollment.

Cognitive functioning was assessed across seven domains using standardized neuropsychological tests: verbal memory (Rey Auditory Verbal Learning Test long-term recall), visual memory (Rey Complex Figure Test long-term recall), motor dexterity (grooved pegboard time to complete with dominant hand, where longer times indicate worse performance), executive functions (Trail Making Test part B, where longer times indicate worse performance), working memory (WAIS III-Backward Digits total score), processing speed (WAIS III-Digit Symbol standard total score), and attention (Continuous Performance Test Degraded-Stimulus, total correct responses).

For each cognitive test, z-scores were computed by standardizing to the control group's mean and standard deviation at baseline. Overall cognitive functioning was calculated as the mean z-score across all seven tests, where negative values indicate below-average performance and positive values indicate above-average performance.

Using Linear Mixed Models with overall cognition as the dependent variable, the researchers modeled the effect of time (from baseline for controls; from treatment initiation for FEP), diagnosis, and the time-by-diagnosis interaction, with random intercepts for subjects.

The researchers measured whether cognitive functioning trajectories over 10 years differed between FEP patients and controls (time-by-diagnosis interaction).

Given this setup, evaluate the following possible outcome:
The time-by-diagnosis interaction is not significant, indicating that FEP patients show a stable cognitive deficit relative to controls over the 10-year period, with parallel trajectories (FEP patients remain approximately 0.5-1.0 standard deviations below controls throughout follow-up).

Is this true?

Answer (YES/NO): NO